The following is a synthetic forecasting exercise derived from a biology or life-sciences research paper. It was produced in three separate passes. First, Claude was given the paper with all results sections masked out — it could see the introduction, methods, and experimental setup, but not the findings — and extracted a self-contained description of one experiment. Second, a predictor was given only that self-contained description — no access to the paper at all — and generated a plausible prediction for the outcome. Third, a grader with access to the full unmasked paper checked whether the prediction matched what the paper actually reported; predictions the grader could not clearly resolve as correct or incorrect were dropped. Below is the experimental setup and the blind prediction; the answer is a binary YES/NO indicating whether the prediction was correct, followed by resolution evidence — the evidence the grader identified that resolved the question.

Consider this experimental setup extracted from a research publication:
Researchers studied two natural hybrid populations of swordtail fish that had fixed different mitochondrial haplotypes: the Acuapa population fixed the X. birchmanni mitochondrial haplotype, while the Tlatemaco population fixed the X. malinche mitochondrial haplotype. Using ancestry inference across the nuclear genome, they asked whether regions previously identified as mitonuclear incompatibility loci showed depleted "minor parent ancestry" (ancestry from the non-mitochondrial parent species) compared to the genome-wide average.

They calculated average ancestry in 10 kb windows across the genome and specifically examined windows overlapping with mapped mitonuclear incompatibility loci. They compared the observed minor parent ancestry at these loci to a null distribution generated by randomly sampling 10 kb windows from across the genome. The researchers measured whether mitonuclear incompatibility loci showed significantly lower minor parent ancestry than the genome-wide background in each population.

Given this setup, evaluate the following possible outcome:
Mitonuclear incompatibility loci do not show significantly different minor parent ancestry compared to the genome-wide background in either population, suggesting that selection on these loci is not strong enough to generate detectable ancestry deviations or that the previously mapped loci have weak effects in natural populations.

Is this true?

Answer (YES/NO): NO